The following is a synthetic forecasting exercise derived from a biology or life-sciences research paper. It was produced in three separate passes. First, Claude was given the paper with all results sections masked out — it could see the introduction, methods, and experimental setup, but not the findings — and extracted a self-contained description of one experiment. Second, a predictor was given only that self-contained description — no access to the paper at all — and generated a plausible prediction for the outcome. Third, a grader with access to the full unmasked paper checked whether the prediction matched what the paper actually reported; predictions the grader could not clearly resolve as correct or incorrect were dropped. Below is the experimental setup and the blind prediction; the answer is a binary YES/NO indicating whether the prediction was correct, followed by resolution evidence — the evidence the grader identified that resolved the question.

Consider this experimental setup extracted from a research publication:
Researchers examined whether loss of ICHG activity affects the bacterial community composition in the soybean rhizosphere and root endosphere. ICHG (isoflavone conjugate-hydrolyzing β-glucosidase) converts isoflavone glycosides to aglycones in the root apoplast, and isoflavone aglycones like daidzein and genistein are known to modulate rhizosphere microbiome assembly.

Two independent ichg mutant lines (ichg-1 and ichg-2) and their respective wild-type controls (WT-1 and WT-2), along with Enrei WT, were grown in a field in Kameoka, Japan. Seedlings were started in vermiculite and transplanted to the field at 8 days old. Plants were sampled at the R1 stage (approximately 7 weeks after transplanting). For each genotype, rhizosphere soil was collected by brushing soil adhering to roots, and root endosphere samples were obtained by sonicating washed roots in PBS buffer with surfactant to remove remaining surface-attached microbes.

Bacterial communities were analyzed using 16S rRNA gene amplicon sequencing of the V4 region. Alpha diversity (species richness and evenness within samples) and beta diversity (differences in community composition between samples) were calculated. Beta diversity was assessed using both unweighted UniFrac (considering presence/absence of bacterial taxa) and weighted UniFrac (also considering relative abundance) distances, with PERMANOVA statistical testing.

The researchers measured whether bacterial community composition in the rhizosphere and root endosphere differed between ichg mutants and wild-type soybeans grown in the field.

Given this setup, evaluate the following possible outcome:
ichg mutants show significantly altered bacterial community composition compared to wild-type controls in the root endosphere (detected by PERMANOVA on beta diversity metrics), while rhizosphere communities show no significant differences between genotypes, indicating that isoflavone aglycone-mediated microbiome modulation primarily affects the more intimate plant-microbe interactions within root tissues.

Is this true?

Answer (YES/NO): NO